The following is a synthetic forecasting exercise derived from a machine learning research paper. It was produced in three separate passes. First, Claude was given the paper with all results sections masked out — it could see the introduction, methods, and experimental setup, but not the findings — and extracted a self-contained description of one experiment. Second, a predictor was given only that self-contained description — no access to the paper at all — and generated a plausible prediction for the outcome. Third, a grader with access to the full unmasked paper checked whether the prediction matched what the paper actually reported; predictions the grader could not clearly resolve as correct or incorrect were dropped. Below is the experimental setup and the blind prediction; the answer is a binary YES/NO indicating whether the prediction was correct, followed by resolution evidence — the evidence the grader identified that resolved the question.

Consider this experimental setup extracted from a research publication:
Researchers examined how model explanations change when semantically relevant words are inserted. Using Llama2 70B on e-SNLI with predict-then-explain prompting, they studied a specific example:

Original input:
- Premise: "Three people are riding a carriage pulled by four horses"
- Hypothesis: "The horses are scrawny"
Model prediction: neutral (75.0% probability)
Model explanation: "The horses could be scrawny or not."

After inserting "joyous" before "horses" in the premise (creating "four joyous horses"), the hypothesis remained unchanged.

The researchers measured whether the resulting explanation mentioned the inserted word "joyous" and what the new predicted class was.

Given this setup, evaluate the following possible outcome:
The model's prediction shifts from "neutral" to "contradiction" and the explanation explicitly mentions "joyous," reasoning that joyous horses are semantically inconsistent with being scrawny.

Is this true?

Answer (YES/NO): YES